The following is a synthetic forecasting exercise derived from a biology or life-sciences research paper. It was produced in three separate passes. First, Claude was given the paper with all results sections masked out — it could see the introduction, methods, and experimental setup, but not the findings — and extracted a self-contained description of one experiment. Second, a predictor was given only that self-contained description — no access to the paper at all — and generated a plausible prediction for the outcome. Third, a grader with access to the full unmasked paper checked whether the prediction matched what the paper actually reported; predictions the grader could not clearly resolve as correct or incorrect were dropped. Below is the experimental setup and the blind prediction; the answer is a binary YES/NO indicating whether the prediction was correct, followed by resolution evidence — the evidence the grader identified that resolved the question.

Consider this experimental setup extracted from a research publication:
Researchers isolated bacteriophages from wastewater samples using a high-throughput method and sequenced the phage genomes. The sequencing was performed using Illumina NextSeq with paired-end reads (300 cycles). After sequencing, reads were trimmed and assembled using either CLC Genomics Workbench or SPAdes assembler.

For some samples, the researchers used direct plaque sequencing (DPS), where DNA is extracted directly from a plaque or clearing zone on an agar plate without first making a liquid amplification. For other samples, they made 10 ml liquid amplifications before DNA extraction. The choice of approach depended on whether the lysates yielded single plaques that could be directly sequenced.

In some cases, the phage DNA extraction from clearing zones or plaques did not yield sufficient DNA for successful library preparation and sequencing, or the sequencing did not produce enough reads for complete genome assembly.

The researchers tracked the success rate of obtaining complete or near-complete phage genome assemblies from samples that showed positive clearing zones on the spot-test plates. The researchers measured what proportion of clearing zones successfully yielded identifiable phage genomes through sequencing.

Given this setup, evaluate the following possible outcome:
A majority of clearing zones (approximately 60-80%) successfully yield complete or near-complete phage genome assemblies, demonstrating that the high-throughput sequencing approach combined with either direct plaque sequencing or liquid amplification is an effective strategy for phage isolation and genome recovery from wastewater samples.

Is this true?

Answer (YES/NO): YES